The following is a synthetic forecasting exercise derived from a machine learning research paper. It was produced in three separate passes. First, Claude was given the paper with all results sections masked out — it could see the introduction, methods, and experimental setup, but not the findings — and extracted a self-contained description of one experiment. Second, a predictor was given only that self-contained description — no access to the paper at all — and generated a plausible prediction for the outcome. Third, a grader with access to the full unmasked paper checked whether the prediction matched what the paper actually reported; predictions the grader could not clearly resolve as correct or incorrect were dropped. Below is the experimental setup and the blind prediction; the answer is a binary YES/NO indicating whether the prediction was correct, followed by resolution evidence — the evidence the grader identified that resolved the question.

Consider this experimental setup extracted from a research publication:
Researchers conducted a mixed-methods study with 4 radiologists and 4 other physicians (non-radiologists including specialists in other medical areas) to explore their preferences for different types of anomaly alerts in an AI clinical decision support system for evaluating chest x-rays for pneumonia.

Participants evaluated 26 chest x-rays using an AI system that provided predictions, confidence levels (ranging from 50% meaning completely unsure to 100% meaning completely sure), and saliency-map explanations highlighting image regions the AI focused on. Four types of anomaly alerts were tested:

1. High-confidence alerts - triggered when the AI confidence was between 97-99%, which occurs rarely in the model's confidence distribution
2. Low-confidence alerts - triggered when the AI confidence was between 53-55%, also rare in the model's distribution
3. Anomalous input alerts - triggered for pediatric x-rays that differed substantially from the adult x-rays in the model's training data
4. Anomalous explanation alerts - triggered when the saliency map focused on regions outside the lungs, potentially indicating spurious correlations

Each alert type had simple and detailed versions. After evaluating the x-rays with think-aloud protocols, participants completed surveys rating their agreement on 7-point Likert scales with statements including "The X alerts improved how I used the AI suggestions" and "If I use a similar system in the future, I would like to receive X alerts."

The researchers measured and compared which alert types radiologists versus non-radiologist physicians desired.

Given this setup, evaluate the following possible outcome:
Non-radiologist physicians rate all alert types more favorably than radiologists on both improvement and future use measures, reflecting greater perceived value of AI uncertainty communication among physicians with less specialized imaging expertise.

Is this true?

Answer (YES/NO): NO